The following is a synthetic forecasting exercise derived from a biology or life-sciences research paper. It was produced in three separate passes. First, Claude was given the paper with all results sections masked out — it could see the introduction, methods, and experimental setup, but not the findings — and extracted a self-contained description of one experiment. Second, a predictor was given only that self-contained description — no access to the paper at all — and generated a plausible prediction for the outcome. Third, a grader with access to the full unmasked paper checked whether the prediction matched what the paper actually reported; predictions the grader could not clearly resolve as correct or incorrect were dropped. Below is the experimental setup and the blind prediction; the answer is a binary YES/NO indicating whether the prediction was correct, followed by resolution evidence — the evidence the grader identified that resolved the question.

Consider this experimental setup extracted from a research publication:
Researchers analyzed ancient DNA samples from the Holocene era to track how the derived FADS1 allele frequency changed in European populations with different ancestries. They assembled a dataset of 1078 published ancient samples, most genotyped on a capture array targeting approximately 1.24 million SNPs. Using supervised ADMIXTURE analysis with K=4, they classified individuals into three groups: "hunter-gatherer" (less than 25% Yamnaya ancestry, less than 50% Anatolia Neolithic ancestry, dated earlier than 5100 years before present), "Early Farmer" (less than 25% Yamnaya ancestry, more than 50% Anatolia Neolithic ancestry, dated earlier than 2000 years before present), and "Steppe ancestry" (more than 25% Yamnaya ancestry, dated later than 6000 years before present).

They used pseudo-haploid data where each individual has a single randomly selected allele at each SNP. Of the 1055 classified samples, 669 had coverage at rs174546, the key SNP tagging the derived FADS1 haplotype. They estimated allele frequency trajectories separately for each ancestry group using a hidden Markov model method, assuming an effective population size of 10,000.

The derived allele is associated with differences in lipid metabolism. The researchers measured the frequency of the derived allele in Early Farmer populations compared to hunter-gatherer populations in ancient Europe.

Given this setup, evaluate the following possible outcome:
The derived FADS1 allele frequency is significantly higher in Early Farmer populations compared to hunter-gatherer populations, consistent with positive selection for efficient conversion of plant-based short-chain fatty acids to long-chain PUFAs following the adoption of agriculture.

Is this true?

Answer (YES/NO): NO